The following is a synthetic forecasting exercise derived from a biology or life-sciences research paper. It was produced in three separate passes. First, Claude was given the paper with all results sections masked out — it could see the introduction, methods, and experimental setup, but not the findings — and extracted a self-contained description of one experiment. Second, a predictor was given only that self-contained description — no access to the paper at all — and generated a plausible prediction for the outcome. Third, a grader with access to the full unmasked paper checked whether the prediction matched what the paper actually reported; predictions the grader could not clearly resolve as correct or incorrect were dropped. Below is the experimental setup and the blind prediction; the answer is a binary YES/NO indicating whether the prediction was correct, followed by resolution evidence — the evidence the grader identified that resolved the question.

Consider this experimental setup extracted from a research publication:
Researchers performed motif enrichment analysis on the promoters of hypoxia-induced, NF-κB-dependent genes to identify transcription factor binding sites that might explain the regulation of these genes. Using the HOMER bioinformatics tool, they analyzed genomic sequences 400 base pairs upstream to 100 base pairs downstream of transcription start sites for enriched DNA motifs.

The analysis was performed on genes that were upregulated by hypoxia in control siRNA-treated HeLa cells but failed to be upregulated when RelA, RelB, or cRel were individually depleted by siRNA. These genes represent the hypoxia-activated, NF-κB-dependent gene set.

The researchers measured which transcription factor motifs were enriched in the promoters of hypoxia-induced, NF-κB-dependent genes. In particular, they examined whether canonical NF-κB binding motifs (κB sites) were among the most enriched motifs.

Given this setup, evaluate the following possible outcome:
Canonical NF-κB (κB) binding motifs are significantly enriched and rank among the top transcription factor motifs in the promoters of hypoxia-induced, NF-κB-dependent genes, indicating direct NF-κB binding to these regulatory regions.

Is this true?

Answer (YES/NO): NO